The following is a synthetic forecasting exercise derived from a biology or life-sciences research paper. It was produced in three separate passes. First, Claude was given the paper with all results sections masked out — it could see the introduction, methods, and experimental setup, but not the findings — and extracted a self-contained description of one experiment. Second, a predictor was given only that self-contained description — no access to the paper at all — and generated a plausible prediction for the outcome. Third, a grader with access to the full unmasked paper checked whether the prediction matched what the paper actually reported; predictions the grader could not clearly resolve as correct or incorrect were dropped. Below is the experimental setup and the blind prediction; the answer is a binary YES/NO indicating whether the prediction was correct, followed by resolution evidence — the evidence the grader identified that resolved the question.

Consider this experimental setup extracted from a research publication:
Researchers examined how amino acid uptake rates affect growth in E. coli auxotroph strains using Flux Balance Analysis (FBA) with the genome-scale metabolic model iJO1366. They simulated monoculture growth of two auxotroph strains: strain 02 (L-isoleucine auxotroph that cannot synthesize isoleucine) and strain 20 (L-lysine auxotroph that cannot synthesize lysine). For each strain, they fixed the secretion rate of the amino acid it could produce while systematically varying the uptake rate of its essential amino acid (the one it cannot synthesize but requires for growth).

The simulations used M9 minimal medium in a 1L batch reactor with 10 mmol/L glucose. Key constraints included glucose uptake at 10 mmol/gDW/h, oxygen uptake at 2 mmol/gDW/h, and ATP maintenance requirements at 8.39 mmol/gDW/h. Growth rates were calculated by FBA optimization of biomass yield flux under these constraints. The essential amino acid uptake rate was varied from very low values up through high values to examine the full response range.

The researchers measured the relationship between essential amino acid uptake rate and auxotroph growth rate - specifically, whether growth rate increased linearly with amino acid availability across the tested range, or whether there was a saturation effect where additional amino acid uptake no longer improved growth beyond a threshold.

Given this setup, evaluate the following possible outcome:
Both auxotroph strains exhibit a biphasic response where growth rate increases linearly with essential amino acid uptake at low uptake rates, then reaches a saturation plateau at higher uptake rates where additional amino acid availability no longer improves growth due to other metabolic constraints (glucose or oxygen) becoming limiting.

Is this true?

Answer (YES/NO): NO